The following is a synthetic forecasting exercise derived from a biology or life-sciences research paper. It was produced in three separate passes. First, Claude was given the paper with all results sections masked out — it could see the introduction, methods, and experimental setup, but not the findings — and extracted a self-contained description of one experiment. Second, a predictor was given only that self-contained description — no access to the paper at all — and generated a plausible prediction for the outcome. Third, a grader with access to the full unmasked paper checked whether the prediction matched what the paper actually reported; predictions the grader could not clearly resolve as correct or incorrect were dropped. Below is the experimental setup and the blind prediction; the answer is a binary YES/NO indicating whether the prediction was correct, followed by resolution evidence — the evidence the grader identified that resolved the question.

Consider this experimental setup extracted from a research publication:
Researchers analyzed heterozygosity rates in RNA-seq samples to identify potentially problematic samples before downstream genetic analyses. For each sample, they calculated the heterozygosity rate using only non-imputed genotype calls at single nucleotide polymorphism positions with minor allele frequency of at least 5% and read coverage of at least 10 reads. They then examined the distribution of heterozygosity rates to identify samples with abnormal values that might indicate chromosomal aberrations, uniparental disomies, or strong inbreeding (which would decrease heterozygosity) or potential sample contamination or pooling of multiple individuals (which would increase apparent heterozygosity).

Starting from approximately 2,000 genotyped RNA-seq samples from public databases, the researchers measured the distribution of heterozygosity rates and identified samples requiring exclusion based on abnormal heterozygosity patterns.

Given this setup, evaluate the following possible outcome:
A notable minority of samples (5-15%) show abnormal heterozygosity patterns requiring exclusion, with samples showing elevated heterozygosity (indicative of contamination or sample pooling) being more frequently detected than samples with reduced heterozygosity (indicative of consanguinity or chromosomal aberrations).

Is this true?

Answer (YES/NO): NO